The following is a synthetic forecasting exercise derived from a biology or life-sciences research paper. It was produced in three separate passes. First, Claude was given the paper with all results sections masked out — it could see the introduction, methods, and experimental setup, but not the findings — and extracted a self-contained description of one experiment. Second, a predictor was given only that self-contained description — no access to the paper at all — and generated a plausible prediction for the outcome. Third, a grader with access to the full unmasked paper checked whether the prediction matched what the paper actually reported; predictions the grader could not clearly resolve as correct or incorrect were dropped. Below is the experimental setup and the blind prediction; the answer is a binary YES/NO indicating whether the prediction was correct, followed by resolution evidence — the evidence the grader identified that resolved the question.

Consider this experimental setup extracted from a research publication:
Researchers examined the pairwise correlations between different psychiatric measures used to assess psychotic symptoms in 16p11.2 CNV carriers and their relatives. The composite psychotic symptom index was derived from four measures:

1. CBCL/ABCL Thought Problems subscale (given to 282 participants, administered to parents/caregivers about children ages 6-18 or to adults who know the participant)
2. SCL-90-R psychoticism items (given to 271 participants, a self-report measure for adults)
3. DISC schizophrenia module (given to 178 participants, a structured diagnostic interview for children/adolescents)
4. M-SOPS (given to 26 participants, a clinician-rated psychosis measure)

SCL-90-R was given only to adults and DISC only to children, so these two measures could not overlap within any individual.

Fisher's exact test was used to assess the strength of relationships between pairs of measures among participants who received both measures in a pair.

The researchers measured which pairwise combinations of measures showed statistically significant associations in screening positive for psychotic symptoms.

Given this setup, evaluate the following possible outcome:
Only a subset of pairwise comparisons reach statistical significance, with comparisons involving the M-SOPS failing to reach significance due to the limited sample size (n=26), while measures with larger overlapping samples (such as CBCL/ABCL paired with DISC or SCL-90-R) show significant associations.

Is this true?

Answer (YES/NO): NO